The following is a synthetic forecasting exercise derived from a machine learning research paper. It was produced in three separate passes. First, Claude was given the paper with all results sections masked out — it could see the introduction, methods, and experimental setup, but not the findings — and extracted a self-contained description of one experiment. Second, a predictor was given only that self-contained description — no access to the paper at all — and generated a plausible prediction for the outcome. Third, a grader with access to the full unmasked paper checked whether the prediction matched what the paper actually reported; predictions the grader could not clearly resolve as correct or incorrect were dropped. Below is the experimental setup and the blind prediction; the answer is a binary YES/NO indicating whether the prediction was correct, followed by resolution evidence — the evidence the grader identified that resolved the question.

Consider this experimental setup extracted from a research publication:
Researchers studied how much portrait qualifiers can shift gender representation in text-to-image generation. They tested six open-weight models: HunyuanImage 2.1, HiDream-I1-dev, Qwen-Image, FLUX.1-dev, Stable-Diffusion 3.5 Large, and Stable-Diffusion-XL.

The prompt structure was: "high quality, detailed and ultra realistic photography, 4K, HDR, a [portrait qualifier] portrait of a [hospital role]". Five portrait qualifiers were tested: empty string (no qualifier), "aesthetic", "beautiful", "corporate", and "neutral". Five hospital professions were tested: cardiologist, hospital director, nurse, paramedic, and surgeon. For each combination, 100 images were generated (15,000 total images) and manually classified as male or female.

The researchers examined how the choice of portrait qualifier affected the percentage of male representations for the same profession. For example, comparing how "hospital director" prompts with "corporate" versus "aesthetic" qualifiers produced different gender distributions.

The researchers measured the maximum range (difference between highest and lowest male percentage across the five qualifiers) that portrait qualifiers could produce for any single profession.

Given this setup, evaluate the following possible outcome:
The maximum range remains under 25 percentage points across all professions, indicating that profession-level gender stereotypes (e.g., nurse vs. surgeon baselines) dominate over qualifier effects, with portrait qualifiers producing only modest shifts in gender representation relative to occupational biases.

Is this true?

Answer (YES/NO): NO